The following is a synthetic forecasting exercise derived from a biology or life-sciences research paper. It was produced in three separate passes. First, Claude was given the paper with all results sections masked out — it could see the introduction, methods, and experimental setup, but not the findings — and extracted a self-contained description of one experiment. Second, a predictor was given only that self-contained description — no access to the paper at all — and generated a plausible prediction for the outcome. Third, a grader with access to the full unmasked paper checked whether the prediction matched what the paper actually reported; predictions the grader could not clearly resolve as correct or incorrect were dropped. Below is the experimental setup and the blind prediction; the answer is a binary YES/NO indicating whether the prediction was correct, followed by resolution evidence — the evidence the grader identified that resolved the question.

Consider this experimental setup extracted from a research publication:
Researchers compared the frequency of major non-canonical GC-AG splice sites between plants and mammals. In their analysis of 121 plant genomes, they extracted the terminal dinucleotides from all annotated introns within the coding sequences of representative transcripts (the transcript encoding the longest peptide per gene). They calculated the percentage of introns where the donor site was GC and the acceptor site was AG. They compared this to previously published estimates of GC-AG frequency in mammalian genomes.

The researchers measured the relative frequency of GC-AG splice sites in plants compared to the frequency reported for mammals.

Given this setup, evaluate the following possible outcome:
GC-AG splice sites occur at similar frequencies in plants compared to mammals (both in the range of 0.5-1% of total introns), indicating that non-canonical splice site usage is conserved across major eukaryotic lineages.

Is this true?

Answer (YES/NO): NO